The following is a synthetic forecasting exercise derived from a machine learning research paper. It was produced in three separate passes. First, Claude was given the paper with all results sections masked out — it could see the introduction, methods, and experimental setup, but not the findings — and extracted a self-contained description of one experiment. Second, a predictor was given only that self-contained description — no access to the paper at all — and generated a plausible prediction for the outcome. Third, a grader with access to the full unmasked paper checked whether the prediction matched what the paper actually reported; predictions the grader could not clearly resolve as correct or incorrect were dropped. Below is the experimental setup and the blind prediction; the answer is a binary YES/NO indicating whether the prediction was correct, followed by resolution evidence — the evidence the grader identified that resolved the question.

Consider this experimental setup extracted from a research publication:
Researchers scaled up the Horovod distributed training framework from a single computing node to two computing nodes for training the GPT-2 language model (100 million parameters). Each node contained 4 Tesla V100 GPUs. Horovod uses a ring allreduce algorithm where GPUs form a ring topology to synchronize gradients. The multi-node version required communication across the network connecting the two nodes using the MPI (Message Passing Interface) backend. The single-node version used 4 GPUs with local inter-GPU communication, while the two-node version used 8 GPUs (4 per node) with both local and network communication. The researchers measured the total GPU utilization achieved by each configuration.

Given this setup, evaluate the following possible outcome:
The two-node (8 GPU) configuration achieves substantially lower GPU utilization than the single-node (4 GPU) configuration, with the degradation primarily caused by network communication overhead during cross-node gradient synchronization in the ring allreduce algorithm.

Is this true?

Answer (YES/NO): NO